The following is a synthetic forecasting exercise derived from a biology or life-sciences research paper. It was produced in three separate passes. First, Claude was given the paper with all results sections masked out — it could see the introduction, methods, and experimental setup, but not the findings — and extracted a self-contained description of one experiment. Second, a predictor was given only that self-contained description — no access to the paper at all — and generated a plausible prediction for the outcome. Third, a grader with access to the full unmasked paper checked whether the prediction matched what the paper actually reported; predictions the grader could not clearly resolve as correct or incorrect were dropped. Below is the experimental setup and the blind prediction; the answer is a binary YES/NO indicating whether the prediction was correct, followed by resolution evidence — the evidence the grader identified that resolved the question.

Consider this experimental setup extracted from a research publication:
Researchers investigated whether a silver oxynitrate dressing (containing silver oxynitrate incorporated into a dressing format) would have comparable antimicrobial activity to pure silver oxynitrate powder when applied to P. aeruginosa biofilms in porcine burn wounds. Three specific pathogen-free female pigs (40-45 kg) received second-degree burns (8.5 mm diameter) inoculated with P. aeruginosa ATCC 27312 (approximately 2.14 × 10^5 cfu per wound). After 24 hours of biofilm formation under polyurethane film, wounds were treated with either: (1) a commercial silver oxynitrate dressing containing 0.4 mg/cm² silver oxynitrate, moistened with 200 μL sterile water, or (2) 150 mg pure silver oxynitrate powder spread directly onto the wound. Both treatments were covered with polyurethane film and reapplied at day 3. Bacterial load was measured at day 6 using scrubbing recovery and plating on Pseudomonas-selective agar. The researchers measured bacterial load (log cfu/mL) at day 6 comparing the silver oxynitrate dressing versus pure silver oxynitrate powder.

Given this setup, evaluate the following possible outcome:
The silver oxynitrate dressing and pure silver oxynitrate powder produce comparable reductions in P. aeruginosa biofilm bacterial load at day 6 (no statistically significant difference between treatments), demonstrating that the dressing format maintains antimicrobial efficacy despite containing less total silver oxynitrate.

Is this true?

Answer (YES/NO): NO